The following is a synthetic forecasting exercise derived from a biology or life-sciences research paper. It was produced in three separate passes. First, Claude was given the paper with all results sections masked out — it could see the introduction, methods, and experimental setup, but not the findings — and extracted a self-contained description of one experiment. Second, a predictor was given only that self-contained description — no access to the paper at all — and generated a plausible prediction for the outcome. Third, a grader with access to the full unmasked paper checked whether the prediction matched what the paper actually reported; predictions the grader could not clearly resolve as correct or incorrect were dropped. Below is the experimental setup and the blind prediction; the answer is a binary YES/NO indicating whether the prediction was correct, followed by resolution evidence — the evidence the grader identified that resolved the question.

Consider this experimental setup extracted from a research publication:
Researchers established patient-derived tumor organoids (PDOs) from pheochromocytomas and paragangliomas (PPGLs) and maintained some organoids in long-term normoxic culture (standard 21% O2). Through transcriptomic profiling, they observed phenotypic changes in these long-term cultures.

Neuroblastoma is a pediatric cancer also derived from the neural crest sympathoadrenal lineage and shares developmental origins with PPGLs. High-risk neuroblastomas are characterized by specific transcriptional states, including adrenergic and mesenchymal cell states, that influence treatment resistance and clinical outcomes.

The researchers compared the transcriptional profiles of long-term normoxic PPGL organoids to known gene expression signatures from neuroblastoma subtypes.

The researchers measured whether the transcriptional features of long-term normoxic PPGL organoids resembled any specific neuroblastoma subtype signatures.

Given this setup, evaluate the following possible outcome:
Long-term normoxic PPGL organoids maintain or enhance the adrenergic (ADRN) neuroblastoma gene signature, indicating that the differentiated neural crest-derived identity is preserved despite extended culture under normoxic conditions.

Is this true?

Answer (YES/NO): NO